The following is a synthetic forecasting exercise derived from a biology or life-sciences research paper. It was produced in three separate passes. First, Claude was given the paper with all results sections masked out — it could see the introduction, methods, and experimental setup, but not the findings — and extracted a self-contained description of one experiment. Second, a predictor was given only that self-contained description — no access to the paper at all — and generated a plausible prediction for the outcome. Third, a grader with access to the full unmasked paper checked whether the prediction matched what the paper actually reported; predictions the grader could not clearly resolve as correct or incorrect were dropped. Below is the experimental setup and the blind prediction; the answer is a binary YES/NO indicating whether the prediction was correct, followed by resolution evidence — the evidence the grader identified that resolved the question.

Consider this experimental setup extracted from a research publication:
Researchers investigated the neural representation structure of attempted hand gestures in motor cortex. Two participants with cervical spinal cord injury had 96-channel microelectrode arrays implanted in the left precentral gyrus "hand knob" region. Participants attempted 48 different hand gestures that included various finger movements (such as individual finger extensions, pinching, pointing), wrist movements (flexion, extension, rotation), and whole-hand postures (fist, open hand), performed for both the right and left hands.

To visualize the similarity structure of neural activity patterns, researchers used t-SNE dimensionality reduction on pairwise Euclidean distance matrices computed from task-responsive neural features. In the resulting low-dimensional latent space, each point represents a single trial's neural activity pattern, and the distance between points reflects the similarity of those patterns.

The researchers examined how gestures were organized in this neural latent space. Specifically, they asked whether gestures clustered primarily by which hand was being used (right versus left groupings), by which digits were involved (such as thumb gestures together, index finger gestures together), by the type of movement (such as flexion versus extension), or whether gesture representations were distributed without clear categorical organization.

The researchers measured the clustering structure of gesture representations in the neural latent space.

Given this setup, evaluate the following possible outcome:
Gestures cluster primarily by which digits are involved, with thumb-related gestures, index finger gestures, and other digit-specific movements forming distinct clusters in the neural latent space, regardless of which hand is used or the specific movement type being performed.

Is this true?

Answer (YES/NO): NO